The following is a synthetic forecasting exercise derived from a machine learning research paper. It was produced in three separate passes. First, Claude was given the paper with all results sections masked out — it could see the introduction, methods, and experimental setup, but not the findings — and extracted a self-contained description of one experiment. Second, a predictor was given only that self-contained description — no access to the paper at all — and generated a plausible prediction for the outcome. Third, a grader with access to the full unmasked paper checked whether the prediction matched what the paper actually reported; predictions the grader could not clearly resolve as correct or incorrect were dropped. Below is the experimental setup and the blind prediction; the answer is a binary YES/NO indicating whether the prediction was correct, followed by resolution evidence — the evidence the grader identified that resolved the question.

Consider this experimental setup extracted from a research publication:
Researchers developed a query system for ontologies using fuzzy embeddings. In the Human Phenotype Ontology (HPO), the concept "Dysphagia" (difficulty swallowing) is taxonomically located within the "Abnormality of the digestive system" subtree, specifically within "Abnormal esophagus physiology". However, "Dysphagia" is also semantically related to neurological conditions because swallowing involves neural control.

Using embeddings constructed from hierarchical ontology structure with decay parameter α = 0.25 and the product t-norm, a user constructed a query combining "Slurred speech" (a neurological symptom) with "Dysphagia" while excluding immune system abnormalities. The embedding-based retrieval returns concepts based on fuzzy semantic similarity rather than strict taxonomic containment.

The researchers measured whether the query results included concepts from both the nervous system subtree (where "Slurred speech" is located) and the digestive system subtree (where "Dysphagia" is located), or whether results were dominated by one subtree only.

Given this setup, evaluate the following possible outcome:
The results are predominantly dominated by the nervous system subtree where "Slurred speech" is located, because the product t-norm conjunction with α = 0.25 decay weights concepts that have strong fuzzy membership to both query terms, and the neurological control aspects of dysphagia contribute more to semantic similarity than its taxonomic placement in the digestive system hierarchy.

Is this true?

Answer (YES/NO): NO